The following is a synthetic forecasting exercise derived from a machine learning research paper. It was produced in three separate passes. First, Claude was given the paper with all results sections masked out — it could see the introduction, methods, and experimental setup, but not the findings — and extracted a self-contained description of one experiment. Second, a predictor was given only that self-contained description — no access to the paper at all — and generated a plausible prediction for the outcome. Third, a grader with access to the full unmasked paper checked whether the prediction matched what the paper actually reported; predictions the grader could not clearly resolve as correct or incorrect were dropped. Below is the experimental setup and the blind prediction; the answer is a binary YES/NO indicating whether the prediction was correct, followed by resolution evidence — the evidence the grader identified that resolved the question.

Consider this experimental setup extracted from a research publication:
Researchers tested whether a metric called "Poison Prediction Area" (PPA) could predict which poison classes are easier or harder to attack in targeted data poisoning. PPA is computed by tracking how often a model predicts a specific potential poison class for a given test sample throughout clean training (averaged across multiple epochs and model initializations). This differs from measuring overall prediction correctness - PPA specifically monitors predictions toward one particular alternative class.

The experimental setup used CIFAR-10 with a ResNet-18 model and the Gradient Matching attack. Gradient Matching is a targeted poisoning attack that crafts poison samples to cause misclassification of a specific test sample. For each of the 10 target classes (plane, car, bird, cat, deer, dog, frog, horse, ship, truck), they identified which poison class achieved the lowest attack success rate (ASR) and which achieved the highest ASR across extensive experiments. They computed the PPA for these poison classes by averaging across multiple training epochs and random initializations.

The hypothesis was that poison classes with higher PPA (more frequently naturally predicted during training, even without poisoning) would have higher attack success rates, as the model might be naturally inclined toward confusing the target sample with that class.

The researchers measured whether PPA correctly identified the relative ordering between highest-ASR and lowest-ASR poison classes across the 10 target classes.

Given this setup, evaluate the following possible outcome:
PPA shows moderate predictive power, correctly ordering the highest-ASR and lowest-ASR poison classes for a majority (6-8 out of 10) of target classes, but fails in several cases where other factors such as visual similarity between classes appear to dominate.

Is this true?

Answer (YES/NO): NO